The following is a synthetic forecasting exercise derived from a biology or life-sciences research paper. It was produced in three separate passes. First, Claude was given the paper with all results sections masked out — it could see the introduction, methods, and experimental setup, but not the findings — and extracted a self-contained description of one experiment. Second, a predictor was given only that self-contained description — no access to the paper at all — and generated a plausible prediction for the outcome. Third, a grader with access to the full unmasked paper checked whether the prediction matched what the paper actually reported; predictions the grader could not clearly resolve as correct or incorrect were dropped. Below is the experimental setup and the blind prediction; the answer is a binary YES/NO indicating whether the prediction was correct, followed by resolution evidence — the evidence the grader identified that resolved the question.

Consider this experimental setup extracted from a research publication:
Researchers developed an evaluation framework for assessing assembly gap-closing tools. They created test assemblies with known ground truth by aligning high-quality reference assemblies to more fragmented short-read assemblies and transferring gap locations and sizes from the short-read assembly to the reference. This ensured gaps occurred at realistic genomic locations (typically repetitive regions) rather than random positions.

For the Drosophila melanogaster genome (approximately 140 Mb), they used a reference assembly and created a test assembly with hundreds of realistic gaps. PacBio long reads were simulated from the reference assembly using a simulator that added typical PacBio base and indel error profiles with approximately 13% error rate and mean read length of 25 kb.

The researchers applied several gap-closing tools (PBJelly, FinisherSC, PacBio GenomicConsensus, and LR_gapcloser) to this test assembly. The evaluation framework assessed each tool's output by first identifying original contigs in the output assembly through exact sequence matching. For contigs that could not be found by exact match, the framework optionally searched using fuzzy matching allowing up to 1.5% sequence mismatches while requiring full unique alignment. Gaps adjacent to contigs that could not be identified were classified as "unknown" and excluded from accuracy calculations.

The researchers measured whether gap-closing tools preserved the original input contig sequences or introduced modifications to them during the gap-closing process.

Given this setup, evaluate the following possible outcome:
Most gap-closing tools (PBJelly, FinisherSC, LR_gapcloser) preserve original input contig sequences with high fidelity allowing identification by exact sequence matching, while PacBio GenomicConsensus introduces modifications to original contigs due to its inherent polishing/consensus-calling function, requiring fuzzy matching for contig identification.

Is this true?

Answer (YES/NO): NO